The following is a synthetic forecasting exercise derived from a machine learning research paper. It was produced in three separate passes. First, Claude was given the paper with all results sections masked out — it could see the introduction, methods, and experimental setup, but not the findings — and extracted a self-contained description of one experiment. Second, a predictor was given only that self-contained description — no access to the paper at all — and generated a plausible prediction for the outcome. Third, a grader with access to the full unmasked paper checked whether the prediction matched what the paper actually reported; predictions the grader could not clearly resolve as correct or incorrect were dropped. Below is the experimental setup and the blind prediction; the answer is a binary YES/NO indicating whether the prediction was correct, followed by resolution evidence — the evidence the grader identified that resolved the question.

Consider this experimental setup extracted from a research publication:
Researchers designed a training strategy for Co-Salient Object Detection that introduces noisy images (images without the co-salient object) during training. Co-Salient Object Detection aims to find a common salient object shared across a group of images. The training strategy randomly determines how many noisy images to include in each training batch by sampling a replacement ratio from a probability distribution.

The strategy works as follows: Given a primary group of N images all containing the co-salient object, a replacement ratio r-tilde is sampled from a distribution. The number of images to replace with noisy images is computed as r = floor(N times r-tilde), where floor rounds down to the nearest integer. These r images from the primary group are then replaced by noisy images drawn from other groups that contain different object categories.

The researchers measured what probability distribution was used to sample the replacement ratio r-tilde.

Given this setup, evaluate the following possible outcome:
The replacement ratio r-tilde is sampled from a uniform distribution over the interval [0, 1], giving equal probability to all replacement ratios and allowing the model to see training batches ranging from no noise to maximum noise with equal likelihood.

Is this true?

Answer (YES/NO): YES